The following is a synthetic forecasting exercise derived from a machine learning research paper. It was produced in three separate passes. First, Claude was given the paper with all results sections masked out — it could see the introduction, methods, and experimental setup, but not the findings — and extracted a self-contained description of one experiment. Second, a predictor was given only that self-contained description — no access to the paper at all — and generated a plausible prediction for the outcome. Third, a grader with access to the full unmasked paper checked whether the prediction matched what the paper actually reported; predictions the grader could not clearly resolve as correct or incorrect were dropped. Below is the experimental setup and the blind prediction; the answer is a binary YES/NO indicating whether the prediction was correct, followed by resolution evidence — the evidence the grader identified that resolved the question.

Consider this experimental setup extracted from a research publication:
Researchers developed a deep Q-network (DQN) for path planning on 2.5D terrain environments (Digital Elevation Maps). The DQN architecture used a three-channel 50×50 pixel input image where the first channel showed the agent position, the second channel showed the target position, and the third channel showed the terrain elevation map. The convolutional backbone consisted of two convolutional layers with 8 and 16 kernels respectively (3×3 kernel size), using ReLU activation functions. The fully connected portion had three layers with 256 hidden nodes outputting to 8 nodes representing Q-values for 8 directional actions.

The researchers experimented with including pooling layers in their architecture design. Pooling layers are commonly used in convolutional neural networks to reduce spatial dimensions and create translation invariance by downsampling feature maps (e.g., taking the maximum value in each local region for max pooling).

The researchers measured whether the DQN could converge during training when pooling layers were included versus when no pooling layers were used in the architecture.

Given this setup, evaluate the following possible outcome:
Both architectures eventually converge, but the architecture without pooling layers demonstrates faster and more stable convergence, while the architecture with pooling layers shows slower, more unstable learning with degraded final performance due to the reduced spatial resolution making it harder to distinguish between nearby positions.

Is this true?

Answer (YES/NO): NO